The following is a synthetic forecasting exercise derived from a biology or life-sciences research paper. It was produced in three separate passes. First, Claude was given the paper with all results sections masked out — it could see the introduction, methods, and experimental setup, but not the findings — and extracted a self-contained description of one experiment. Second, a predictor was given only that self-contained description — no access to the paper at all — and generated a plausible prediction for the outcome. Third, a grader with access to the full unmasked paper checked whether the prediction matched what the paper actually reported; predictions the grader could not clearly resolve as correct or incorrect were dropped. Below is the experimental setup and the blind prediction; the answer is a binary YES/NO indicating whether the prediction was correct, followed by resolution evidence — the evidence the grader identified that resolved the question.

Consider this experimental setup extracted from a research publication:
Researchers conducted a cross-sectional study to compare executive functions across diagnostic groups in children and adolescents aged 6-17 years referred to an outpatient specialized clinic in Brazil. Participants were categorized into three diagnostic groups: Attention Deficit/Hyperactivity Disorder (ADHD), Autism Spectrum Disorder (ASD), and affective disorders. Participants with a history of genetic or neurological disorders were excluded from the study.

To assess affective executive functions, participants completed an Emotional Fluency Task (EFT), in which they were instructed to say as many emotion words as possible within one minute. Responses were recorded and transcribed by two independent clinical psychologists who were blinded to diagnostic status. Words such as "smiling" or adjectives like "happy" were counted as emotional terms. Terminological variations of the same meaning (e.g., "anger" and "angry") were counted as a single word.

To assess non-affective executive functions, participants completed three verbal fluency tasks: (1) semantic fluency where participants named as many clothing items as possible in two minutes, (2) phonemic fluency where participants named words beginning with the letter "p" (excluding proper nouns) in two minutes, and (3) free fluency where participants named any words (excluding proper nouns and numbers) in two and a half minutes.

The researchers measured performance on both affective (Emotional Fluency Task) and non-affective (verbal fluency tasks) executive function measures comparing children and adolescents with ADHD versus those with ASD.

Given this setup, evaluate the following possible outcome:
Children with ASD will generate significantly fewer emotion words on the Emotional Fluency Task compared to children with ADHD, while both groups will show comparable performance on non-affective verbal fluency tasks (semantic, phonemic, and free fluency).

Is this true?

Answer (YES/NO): NO